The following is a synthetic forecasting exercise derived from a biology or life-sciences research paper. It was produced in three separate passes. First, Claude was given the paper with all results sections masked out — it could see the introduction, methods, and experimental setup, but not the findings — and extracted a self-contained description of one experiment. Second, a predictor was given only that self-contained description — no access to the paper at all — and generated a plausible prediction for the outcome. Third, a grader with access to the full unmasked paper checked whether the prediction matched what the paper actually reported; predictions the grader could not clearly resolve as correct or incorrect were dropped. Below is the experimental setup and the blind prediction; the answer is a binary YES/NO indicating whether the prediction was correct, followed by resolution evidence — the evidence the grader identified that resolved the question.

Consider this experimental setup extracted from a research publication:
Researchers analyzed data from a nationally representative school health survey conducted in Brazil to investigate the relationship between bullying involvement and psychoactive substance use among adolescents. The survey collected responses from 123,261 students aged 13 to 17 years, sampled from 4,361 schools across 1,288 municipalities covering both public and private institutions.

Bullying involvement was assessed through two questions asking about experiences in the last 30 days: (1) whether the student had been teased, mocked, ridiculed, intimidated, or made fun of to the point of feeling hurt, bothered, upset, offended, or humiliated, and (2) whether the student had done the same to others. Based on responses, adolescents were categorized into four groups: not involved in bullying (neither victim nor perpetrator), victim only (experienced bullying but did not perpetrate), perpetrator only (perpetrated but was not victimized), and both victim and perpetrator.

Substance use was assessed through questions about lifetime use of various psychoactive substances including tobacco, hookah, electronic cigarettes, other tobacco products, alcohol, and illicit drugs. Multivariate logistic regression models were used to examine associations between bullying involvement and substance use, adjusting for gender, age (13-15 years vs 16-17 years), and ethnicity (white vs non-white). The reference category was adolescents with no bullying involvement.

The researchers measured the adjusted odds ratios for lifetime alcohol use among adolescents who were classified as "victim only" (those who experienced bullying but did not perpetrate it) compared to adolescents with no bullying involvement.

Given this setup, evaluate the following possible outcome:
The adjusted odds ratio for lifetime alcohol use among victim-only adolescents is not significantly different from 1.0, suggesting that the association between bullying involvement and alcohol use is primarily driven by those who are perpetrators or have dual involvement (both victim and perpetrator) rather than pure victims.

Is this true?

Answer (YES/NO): NO